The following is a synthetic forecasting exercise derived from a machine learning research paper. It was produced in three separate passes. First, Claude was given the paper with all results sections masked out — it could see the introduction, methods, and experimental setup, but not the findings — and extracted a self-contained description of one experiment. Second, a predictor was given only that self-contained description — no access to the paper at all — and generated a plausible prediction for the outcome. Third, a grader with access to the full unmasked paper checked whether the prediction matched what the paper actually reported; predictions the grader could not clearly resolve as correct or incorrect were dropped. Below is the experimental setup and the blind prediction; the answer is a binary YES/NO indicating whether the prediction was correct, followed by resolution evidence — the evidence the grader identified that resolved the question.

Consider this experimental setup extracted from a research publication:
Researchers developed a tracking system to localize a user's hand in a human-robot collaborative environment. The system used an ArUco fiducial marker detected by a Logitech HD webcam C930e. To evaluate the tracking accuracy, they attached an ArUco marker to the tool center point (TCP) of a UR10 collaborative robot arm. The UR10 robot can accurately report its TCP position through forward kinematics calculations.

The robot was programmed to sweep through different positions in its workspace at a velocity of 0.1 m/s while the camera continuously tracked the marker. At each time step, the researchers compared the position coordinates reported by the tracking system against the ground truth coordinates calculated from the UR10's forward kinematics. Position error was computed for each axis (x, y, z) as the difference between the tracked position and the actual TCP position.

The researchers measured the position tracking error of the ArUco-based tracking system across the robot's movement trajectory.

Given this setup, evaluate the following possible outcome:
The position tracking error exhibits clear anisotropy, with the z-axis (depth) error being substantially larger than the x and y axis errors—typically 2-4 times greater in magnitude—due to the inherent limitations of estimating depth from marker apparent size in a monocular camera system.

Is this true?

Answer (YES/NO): NO